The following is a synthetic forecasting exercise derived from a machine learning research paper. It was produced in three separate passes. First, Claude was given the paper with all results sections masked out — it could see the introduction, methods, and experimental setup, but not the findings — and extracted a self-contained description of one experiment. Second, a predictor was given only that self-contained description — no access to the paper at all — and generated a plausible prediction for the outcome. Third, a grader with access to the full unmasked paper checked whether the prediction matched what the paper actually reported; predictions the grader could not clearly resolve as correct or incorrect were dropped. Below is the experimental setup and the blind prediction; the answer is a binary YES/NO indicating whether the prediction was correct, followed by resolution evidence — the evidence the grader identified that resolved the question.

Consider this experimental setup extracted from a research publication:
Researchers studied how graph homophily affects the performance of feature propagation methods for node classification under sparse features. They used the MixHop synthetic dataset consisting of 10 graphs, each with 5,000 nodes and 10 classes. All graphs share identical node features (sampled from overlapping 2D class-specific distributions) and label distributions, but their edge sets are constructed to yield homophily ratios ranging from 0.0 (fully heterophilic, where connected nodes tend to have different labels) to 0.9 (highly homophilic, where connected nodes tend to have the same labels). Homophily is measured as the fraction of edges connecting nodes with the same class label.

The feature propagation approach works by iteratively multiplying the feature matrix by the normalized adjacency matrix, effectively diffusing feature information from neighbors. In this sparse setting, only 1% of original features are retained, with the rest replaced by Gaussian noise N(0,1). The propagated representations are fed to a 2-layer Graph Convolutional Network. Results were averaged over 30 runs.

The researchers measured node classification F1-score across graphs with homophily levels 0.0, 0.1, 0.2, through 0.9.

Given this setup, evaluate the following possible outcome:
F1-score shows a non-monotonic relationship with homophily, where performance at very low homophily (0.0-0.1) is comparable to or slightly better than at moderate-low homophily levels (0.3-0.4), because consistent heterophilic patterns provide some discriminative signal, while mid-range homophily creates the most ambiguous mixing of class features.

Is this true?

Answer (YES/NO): NO